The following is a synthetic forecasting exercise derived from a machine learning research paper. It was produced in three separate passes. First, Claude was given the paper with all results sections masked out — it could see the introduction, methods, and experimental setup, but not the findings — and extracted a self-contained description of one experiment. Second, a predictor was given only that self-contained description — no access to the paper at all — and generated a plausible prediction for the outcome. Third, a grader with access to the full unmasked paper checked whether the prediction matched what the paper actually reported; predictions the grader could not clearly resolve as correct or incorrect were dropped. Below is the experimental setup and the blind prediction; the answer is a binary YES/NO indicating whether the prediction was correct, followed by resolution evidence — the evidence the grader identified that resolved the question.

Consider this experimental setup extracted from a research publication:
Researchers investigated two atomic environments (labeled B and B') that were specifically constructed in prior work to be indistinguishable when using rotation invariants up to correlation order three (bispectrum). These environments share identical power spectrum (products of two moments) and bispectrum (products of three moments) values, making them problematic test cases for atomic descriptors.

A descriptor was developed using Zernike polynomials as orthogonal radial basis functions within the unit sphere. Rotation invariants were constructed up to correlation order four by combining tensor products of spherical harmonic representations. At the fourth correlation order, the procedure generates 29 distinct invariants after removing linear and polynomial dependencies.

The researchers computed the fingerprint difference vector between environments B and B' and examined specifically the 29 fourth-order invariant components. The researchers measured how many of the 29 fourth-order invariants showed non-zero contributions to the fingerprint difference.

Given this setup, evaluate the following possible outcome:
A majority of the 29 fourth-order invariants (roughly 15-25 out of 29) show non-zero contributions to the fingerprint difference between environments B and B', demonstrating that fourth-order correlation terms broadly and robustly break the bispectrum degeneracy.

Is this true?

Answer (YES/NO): YES